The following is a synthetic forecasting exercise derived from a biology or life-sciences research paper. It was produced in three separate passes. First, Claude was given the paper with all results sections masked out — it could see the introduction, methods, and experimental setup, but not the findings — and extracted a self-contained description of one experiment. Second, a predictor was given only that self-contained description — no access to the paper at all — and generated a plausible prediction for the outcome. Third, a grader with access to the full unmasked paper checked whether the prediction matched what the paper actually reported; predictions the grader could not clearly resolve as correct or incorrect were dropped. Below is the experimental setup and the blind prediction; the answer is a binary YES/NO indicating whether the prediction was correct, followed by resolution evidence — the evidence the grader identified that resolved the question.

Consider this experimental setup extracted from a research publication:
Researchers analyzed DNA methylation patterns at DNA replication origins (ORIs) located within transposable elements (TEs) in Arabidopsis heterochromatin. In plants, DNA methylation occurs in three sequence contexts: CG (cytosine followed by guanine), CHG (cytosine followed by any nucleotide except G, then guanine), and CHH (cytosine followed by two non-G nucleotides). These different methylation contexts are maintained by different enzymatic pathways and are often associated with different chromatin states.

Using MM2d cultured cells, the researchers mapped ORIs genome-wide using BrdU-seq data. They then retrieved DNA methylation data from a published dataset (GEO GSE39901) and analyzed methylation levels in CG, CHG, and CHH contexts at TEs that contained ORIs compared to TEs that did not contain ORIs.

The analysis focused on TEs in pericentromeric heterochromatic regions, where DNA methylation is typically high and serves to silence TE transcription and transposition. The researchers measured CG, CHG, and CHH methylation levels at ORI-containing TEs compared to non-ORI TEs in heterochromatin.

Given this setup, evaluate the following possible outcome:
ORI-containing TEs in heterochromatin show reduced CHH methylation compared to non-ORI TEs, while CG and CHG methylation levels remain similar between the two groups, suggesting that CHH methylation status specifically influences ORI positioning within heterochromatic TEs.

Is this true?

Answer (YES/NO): NO